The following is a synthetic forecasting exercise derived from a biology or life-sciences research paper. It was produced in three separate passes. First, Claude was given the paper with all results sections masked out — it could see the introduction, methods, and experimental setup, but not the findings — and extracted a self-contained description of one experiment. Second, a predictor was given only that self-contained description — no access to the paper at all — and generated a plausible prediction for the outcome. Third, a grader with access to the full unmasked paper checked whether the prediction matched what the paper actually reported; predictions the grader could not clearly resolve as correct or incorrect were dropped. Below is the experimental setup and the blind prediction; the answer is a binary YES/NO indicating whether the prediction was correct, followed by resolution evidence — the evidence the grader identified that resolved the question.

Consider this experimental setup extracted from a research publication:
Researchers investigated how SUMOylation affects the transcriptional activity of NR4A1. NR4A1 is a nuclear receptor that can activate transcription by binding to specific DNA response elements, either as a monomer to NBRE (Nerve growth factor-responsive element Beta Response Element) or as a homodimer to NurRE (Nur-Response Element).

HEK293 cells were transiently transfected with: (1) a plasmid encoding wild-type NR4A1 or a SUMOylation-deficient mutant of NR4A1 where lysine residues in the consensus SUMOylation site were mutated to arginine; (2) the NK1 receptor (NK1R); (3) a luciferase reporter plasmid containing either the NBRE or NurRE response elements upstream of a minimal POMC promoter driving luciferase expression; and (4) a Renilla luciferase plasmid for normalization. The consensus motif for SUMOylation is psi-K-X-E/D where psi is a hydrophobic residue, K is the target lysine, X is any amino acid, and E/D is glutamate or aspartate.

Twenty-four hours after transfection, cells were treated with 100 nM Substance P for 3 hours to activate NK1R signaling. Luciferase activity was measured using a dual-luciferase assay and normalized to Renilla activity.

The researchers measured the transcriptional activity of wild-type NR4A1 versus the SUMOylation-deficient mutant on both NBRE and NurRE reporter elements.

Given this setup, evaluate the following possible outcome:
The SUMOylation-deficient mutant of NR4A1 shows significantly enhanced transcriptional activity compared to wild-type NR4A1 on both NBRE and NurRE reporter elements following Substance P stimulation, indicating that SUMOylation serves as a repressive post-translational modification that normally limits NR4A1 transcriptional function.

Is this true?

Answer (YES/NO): NO